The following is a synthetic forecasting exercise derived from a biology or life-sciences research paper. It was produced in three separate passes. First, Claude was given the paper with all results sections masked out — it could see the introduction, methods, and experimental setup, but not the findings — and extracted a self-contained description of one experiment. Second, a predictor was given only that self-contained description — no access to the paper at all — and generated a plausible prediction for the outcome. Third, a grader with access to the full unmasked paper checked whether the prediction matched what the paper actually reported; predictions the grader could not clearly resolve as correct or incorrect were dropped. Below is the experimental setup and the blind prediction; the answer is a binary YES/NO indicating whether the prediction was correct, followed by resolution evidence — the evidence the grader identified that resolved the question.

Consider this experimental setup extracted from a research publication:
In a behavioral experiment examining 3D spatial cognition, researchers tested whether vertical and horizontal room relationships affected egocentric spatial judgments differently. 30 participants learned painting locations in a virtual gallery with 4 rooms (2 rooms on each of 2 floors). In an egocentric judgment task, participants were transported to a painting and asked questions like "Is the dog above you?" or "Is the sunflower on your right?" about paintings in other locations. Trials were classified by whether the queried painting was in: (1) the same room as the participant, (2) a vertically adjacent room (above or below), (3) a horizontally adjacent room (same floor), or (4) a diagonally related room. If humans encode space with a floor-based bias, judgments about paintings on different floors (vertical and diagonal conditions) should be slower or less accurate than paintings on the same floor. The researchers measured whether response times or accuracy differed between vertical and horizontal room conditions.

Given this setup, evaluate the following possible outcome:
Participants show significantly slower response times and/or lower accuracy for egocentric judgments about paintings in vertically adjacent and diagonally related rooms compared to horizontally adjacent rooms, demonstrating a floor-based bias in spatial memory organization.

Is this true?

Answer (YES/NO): NO